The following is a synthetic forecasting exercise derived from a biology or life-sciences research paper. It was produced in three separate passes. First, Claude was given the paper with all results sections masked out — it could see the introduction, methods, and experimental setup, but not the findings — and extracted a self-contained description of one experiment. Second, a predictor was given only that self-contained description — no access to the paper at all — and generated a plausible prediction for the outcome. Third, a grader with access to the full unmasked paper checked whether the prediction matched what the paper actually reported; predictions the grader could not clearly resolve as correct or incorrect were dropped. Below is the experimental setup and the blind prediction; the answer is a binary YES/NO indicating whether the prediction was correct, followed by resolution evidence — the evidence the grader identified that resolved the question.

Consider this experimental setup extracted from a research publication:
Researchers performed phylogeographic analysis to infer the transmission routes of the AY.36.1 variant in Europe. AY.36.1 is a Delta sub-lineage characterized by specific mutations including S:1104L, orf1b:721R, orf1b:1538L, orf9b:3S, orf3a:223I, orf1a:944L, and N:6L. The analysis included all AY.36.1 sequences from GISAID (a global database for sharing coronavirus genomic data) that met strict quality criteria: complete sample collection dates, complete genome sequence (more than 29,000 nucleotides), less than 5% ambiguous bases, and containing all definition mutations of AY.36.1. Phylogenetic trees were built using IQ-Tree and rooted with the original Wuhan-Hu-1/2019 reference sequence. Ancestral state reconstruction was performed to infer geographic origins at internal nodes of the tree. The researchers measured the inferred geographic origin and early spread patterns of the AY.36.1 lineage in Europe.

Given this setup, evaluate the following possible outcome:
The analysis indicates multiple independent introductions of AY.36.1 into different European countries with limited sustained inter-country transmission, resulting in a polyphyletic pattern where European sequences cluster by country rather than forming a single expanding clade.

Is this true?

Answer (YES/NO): NO